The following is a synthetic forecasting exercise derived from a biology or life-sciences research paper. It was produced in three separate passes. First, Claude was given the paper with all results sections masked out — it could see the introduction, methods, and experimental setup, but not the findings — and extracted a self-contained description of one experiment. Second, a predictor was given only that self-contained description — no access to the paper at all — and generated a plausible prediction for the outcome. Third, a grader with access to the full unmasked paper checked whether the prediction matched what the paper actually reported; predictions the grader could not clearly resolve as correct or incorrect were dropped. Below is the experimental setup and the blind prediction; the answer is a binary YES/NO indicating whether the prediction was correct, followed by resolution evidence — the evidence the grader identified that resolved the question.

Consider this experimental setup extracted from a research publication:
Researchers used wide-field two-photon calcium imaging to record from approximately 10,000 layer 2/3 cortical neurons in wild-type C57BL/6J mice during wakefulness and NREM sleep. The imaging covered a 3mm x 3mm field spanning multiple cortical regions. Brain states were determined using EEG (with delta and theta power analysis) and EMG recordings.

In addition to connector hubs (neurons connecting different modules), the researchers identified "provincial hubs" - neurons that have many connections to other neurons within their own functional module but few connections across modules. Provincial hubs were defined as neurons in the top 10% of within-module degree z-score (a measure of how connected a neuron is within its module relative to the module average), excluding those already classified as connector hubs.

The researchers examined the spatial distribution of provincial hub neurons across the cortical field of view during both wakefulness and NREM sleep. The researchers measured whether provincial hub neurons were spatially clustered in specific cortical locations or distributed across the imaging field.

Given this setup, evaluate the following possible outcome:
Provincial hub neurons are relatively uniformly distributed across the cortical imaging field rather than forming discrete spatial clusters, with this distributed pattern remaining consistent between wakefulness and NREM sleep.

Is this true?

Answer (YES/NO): YES